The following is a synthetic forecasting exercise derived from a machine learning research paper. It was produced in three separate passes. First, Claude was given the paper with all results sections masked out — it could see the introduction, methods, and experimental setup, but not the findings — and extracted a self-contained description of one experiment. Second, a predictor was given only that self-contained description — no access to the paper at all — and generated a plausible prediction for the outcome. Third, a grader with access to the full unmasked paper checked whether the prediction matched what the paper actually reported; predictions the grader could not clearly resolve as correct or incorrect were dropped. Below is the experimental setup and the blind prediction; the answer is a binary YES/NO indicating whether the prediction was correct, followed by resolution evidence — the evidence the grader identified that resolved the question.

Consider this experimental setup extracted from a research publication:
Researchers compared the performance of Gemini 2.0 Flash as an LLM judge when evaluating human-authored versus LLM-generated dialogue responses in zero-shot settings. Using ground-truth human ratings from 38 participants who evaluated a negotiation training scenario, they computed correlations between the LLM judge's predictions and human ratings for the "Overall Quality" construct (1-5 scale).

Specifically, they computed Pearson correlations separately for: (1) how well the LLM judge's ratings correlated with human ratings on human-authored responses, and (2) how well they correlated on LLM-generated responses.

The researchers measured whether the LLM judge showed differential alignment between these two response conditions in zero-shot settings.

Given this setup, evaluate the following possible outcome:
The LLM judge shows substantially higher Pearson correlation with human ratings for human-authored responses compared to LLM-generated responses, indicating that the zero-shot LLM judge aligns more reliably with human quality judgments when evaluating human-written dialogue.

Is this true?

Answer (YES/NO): YES